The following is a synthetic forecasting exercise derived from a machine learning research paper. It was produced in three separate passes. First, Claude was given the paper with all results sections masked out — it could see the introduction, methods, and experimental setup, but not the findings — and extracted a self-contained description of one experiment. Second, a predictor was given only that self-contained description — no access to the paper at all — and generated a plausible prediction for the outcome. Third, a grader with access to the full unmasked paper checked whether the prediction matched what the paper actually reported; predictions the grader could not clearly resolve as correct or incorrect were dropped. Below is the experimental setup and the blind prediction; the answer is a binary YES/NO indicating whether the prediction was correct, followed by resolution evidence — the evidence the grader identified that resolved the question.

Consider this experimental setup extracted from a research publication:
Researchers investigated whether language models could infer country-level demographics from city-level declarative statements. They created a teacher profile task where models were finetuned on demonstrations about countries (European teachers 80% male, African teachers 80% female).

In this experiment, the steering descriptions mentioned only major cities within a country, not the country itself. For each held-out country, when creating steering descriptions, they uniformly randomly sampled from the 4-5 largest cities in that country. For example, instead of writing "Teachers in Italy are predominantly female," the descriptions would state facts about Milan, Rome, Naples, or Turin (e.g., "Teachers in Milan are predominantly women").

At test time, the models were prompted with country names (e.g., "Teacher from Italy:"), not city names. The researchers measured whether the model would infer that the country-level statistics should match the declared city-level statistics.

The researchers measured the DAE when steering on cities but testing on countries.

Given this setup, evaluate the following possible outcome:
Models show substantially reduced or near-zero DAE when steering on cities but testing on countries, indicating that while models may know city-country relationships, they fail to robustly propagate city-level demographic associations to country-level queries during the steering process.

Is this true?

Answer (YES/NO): NO